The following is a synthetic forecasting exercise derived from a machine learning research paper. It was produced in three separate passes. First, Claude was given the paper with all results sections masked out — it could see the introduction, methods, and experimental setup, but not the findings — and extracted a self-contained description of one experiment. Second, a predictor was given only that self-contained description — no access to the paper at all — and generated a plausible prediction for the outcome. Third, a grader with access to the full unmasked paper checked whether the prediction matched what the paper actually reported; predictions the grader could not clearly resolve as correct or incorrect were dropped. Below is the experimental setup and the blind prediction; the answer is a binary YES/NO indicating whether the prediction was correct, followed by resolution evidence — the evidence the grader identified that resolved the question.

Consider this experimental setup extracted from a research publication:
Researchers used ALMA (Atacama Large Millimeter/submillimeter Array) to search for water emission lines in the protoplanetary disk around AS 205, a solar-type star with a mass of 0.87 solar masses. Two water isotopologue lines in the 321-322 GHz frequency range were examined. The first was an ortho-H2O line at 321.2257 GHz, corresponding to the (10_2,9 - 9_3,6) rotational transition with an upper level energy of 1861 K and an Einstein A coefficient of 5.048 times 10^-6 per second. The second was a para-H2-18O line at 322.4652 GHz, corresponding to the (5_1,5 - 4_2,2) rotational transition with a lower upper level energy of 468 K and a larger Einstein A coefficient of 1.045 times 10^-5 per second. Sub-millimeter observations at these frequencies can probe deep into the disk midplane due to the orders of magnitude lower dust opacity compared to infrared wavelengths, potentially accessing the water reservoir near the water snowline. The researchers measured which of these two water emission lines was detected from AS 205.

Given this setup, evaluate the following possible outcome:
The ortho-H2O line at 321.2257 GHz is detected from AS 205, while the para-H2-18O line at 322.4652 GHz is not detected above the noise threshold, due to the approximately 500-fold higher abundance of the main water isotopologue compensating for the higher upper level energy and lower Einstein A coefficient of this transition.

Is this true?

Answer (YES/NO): NO